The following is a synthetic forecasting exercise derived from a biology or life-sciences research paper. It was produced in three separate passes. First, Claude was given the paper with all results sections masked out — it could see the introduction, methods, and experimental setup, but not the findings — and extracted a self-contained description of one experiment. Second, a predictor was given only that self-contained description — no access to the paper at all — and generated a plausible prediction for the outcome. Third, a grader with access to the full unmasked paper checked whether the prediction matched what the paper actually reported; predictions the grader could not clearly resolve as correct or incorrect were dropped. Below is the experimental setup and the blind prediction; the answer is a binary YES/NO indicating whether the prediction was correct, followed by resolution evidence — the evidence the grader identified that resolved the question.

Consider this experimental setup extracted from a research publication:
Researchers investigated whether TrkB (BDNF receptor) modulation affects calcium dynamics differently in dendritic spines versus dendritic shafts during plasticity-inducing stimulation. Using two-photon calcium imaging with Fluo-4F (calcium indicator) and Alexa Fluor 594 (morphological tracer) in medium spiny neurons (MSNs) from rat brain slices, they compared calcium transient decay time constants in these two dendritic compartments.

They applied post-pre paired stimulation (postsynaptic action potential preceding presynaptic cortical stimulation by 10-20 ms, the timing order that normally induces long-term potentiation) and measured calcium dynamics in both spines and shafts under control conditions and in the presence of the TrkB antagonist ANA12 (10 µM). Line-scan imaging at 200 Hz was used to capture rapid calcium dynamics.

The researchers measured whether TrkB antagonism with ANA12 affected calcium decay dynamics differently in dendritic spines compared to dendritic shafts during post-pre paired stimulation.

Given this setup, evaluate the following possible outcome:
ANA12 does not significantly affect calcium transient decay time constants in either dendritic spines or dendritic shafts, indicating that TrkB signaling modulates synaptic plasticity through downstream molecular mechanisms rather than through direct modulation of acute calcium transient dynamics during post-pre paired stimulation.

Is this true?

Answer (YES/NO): YES